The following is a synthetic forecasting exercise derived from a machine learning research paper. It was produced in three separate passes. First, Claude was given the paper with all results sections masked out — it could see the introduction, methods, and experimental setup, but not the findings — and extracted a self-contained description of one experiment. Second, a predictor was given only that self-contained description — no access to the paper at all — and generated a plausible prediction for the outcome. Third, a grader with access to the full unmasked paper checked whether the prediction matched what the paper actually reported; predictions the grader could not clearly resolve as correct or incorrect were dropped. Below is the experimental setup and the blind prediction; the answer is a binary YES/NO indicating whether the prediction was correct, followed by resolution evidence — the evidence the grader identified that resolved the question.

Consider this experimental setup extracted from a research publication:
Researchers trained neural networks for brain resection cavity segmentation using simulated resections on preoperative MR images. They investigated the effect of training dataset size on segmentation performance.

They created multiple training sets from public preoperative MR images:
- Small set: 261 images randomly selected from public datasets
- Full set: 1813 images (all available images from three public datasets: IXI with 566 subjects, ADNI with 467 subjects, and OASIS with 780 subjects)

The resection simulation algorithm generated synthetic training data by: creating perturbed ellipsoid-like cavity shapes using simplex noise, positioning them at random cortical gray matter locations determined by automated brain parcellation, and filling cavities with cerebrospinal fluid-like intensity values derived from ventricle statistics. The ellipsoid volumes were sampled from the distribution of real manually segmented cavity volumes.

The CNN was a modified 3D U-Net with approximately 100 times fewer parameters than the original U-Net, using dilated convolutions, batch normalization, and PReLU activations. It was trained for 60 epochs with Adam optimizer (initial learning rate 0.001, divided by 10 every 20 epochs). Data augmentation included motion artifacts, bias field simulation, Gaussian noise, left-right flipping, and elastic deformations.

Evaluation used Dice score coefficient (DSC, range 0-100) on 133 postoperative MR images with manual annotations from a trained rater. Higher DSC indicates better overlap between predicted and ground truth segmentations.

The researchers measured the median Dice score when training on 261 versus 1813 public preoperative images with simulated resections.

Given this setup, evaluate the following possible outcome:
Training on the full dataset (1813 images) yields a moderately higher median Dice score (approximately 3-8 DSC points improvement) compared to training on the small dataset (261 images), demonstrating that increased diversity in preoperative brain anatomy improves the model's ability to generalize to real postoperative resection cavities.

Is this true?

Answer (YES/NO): NO